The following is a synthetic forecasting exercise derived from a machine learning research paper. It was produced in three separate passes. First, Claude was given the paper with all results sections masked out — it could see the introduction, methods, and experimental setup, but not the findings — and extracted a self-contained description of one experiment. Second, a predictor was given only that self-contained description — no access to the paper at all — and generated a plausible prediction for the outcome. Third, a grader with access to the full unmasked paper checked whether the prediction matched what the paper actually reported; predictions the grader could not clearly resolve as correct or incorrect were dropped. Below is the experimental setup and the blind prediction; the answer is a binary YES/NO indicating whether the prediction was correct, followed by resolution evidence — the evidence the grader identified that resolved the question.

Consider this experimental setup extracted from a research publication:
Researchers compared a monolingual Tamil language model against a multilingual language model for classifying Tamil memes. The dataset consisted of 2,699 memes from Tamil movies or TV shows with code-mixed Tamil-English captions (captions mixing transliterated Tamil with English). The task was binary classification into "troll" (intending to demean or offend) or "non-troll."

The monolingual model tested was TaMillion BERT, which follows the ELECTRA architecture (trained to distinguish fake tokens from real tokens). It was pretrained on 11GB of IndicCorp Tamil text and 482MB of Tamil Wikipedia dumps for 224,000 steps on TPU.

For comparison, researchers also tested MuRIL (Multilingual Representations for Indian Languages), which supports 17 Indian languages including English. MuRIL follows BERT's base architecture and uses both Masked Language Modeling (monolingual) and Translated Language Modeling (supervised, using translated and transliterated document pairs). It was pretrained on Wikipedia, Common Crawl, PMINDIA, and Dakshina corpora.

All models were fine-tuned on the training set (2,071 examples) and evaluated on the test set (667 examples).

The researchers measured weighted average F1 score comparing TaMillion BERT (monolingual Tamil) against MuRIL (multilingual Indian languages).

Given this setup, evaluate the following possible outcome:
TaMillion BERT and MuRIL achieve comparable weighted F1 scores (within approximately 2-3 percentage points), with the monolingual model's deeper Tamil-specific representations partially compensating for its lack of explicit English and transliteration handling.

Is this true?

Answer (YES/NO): YES